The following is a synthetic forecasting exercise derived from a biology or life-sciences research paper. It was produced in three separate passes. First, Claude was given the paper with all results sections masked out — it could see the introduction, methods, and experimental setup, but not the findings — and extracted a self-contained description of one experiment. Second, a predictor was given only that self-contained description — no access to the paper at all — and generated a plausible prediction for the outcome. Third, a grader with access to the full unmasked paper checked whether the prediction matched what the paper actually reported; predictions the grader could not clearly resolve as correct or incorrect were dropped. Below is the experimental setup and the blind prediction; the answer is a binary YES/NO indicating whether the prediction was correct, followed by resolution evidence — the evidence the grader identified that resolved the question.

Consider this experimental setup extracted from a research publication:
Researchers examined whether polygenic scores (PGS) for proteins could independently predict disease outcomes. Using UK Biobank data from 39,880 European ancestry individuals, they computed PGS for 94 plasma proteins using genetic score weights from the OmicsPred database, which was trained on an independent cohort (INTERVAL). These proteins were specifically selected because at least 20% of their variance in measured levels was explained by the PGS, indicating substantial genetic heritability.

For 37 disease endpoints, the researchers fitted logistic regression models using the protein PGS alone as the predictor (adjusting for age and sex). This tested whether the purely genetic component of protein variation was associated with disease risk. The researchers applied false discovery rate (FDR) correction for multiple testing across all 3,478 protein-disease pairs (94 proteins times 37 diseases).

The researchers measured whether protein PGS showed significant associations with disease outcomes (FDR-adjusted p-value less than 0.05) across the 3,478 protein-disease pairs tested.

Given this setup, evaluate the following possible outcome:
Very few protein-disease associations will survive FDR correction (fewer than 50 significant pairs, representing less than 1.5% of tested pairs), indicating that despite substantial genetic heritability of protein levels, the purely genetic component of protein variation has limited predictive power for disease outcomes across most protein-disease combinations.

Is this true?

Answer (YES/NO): YES